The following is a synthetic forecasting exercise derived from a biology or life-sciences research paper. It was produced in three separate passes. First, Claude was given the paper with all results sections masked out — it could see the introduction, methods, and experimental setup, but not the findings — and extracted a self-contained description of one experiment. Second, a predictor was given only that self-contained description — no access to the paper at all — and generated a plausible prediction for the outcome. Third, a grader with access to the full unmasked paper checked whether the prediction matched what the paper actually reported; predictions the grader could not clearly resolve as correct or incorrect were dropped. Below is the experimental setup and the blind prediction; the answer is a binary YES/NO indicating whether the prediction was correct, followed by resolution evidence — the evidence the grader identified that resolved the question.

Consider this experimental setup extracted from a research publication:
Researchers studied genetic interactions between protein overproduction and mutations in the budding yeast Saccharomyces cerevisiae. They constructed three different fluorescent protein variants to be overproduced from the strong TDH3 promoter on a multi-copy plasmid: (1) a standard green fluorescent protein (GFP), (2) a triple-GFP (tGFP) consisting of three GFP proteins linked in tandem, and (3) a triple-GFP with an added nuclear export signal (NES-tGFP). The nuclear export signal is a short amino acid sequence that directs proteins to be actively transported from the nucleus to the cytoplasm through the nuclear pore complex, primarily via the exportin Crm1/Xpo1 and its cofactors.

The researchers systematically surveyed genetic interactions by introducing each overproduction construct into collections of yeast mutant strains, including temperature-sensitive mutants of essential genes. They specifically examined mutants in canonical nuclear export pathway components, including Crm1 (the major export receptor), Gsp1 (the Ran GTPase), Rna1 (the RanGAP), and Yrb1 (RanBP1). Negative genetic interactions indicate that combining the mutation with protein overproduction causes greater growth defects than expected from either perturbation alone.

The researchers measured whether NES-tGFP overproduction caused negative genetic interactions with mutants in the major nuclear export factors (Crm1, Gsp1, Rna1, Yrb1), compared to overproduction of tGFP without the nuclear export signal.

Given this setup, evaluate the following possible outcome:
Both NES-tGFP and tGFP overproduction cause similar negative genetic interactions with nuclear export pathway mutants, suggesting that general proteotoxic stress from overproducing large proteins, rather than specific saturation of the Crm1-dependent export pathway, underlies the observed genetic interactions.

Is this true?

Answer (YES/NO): NO